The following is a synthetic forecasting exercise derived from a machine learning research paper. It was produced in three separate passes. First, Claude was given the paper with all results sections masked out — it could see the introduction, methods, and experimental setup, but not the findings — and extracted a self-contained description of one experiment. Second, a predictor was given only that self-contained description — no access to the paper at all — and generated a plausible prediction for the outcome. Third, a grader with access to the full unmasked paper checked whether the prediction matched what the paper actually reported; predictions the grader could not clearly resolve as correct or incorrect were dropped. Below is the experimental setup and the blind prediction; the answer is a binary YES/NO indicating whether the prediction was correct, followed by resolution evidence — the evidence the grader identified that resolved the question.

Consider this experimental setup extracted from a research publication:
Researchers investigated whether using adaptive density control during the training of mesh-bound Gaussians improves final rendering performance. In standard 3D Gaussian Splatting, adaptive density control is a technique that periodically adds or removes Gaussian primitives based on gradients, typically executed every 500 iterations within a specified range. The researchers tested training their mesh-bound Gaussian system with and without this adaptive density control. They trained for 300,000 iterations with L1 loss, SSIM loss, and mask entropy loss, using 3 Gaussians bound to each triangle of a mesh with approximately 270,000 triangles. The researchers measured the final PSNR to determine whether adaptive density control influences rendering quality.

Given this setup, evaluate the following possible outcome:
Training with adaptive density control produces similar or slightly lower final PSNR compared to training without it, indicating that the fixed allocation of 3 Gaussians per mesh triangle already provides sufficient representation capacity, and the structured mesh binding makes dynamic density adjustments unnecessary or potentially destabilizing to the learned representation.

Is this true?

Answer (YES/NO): YES